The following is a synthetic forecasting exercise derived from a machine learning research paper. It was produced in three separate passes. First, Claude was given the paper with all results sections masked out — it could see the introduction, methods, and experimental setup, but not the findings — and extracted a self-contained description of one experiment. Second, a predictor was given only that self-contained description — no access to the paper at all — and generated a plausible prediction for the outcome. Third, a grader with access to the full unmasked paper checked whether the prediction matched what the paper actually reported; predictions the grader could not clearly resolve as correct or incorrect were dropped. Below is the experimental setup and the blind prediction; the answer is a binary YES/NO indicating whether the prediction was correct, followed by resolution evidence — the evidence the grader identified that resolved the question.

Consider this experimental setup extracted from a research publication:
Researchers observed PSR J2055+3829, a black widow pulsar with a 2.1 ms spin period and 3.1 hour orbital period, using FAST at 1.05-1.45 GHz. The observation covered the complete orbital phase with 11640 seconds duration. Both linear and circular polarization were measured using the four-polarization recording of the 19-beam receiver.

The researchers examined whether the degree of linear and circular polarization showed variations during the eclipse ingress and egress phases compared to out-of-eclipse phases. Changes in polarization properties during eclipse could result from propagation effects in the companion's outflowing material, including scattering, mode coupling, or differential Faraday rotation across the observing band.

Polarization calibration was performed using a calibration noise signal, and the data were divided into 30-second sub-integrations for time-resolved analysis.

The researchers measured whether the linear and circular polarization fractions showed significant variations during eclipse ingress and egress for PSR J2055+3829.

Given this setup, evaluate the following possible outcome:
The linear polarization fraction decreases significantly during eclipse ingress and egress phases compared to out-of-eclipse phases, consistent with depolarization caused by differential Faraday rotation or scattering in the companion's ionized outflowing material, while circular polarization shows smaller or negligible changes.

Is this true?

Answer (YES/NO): YES